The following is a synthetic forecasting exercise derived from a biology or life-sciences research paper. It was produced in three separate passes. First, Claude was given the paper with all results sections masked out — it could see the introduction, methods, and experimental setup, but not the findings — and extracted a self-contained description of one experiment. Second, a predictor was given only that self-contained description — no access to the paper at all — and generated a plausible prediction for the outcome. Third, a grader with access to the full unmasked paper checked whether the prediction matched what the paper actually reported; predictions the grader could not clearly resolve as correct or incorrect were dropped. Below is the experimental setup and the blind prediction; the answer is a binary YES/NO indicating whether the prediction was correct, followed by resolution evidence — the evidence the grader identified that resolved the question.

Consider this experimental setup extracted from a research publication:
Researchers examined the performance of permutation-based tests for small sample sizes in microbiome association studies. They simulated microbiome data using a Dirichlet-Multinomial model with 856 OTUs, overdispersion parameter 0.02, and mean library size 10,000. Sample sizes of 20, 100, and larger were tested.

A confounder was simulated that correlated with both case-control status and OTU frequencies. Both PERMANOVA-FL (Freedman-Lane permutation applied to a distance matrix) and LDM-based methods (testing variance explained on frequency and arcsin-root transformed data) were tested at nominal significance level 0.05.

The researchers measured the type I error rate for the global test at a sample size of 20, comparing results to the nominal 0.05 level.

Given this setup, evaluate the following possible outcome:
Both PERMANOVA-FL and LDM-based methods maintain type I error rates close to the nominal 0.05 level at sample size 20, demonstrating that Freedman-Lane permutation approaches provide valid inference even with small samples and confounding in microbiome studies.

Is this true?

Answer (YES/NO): YES